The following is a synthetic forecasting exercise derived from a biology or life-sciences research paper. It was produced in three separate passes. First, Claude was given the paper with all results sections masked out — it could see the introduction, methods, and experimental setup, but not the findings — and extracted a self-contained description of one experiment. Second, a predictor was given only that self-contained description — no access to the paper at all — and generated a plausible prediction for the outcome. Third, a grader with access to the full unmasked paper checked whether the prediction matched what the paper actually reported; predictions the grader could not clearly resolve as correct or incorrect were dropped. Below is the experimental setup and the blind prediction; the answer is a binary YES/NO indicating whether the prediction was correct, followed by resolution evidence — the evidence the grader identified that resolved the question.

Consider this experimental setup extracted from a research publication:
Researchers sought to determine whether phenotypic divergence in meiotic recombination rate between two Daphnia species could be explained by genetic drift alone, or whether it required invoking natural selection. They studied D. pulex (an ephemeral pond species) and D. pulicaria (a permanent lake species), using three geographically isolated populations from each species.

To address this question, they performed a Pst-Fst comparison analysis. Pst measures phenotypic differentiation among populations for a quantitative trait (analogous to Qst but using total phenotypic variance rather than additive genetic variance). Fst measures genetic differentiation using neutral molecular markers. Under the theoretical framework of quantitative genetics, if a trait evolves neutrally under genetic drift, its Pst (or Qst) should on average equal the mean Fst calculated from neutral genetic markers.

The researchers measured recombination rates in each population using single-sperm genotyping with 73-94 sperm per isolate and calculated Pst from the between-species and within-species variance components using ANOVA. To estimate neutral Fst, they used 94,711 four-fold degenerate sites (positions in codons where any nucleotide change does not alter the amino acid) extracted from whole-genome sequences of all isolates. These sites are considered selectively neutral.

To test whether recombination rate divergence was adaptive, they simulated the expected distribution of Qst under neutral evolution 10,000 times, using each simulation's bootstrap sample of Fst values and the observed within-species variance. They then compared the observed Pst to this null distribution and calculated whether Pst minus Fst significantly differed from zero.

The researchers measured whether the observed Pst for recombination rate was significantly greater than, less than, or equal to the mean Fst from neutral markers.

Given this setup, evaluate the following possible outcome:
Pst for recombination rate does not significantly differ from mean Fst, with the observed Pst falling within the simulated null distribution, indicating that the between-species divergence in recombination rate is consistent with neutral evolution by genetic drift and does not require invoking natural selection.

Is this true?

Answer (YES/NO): NO